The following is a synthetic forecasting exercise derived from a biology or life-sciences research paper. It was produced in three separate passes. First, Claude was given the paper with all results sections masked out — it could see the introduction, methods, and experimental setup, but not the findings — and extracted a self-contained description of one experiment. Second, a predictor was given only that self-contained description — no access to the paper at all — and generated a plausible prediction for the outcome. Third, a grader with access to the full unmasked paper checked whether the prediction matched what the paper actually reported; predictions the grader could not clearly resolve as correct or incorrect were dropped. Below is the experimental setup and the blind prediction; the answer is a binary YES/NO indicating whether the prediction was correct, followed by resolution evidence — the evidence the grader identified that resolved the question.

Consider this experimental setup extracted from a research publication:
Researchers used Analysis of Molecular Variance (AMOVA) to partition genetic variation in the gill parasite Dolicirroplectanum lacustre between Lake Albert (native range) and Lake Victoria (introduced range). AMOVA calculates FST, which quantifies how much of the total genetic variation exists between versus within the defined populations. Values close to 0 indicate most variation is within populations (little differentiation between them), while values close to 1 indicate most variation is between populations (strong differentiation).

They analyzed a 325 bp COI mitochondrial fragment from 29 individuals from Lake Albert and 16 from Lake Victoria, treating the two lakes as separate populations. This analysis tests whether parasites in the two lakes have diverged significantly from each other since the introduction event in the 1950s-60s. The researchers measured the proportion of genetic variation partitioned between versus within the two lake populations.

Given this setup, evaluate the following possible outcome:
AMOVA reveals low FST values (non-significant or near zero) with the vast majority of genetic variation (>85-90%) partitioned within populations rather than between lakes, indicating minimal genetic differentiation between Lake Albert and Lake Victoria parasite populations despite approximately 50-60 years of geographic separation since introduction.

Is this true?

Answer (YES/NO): YES